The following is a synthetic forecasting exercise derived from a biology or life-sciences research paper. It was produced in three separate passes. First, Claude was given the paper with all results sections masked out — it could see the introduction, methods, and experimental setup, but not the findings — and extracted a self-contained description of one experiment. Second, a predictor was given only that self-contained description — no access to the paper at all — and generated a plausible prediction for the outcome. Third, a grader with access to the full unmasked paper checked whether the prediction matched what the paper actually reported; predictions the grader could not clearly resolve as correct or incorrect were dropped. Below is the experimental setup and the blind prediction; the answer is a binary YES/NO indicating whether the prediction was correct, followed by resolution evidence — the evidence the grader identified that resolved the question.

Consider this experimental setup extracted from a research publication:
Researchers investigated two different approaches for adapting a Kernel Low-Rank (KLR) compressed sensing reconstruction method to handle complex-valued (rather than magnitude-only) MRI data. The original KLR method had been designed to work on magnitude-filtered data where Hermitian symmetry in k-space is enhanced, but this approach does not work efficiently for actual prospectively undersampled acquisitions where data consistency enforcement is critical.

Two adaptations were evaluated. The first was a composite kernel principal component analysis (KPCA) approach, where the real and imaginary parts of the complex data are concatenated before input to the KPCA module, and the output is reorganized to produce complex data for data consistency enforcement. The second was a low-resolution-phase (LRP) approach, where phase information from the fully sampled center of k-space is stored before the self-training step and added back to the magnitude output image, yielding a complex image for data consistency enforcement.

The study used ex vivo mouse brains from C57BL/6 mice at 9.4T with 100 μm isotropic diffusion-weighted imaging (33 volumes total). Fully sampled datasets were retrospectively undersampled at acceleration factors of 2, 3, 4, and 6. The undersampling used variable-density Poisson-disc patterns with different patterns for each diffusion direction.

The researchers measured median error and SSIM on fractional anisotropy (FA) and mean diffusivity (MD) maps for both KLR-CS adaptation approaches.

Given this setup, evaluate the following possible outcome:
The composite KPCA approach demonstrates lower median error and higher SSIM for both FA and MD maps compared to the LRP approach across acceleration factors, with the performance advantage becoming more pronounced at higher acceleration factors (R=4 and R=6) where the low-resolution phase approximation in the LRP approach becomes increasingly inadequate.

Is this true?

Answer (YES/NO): NO